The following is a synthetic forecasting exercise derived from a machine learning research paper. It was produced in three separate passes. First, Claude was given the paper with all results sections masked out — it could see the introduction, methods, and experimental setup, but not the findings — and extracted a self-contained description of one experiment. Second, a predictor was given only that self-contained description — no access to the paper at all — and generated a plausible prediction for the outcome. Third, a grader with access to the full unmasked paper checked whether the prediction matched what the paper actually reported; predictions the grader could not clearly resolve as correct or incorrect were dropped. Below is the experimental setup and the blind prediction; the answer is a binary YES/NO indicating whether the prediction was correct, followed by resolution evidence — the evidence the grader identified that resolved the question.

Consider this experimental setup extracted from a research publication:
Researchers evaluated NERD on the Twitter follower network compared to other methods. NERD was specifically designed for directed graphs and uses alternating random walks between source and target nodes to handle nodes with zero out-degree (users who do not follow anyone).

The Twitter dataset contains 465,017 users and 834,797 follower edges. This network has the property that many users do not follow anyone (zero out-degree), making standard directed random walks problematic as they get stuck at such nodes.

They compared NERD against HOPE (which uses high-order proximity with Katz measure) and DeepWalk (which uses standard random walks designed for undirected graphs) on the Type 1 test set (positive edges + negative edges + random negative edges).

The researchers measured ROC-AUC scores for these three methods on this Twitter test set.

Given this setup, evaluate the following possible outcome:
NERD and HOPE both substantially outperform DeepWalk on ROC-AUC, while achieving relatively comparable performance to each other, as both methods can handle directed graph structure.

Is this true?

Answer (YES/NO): NO